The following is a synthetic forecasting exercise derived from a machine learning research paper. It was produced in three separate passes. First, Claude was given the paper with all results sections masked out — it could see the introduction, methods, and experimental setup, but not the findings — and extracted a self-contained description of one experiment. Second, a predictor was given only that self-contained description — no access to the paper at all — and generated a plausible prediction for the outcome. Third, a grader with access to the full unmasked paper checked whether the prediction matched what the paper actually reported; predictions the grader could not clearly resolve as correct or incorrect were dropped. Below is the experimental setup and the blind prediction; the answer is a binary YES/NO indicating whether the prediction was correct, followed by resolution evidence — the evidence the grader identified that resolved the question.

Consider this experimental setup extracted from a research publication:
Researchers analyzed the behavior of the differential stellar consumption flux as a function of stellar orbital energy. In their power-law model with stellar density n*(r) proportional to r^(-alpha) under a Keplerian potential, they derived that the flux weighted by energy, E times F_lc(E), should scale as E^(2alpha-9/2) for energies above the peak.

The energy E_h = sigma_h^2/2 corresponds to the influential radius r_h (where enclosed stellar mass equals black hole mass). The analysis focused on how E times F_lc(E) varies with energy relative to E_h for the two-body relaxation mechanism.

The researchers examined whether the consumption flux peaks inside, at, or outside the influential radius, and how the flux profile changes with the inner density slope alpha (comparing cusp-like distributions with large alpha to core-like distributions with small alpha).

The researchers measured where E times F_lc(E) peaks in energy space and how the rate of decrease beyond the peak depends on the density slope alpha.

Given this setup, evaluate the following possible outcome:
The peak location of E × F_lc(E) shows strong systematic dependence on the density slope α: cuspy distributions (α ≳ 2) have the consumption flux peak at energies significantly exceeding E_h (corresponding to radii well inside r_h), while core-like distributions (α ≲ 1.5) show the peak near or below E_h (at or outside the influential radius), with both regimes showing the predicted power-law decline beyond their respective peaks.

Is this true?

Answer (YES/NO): NO